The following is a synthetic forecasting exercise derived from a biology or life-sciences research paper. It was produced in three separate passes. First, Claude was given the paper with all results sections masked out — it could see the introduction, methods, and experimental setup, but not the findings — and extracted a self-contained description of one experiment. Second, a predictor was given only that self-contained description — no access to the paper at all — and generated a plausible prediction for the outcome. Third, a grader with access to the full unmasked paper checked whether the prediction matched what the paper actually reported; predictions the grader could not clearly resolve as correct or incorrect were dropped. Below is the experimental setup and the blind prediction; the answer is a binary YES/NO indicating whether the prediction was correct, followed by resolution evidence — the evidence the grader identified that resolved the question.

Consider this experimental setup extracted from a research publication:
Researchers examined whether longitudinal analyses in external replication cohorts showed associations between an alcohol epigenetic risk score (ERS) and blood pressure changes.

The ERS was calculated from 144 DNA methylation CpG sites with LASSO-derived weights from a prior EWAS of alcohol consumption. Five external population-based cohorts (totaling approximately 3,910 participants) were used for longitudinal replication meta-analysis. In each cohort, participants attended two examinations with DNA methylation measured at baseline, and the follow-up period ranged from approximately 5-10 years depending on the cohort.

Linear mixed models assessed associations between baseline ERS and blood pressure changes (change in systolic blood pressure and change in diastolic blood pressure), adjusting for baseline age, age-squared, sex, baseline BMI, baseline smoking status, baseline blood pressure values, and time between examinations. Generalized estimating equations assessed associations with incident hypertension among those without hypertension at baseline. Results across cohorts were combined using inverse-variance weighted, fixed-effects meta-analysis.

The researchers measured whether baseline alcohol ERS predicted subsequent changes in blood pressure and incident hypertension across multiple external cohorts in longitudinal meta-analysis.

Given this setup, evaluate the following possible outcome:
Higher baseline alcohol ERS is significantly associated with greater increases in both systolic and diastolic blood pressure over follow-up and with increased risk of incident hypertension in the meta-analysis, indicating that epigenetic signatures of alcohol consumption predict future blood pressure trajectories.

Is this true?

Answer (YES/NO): NO